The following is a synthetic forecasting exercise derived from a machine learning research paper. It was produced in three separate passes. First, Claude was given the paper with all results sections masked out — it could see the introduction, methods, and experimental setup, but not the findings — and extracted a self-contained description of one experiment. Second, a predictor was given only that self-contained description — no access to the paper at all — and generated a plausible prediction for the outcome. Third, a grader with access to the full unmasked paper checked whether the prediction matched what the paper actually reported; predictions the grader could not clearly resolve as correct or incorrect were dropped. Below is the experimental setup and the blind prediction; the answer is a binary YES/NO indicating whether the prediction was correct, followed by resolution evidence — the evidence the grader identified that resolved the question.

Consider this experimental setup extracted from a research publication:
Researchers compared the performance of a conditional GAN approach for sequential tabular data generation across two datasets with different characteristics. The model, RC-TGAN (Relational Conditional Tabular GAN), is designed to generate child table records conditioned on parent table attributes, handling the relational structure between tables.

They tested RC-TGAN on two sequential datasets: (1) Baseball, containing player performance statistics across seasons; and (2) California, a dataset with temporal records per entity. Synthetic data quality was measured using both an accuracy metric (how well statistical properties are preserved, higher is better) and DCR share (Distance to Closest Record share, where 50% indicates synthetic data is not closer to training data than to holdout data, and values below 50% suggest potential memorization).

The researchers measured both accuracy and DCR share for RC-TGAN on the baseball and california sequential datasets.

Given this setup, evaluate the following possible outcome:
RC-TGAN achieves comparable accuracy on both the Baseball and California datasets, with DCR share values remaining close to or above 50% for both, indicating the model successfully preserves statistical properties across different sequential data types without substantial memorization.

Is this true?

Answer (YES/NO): NO